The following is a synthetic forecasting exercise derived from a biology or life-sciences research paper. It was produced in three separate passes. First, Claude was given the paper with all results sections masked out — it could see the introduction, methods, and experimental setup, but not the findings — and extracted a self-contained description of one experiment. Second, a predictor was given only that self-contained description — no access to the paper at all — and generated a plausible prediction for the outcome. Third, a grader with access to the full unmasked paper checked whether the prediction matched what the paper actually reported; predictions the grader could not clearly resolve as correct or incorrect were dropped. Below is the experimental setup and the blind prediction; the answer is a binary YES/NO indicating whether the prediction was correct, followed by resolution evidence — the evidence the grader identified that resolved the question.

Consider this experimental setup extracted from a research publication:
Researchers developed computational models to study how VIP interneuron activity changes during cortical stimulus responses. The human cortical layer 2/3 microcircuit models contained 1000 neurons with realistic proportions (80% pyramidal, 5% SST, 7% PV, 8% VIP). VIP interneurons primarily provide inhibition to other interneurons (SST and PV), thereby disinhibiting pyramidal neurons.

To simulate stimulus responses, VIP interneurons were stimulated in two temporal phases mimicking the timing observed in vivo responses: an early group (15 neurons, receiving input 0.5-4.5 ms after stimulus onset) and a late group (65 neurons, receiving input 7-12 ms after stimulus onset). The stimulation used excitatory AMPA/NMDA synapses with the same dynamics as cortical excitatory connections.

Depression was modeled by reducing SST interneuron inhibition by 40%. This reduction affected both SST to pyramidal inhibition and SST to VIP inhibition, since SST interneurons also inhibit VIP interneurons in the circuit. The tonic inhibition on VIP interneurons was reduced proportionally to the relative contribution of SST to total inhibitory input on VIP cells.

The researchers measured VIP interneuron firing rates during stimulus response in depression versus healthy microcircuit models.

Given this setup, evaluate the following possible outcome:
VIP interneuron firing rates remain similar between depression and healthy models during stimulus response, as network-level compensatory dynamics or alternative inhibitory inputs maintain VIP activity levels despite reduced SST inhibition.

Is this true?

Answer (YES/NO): YES